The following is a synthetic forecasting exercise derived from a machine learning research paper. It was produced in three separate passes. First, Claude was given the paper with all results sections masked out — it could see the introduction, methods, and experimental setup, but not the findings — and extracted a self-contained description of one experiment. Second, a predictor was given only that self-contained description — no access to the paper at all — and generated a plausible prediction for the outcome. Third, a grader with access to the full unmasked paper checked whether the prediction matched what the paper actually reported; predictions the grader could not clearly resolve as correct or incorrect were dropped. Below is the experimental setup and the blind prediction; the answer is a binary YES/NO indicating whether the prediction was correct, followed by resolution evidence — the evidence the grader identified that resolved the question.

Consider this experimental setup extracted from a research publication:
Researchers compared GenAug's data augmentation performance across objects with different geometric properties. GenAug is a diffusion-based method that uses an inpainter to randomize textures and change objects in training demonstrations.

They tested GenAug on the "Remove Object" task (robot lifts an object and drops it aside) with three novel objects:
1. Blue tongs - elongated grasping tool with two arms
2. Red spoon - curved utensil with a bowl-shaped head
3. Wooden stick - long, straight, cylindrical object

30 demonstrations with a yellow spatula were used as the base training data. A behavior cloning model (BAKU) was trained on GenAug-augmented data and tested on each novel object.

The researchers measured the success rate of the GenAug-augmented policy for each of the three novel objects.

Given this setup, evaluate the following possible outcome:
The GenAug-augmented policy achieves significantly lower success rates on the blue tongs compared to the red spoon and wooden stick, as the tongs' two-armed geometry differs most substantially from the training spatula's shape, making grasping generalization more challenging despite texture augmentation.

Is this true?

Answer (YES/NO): NO